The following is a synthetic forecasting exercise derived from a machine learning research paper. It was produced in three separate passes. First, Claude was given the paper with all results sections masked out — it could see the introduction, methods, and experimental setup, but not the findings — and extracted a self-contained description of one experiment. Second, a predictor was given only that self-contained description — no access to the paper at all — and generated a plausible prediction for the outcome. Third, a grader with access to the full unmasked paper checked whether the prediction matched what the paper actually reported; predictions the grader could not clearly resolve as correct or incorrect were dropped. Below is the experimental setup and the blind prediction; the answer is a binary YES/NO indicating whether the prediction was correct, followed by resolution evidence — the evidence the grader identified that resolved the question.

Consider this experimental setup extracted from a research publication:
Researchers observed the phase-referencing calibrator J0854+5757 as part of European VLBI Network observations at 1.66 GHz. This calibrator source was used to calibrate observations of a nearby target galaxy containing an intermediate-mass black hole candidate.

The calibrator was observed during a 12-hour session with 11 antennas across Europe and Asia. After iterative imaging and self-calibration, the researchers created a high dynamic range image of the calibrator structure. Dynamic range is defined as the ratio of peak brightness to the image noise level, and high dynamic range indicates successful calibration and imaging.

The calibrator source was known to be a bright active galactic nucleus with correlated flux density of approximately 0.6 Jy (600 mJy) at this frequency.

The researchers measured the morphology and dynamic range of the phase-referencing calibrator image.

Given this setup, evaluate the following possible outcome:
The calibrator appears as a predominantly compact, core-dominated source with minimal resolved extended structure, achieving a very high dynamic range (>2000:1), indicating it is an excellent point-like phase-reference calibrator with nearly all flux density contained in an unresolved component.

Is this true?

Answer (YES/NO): NO